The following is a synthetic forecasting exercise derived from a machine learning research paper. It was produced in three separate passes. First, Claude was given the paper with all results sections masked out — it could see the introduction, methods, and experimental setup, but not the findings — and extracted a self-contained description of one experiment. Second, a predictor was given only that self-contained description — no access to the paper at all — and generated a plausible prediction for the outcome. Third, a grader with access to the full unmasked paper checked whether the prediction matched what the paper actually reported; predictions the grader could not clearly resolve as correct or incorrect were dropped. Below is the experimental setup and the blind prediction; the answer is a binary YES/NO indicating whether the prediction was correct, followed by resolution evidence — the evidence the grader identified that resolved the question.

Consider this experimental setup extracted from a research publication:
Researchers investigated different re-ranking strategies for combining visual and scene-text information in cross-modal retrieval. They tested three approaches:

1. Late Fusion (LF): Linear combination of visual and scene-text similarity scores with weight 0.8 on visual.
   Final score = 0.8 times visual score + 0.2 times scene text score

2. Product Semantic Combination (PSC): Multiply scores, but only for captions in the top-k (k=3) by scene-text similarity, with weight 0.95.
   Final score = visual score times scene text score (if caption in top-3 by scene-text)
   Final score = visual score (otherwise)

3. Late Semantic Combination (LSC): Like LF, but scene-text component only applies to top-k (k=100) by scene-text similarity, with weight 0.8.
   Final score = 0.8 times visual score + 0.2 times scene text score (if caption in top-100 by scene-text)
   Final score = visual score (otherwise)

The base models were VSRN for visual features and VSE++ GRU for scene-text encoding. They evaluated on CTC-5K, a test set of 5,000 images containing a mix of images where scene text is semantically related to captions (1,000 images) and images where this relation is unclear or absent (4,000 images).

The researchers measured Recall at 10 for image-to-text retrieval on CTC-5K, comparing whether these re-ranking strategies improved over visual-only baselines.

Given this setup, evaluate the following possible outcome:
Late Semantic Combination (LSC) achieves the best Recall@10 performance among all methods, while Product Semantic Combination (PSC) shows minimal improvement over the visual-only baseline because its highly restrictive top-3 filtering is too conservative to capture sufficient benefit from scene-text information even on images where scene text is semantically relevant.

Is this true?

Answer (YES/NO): NO